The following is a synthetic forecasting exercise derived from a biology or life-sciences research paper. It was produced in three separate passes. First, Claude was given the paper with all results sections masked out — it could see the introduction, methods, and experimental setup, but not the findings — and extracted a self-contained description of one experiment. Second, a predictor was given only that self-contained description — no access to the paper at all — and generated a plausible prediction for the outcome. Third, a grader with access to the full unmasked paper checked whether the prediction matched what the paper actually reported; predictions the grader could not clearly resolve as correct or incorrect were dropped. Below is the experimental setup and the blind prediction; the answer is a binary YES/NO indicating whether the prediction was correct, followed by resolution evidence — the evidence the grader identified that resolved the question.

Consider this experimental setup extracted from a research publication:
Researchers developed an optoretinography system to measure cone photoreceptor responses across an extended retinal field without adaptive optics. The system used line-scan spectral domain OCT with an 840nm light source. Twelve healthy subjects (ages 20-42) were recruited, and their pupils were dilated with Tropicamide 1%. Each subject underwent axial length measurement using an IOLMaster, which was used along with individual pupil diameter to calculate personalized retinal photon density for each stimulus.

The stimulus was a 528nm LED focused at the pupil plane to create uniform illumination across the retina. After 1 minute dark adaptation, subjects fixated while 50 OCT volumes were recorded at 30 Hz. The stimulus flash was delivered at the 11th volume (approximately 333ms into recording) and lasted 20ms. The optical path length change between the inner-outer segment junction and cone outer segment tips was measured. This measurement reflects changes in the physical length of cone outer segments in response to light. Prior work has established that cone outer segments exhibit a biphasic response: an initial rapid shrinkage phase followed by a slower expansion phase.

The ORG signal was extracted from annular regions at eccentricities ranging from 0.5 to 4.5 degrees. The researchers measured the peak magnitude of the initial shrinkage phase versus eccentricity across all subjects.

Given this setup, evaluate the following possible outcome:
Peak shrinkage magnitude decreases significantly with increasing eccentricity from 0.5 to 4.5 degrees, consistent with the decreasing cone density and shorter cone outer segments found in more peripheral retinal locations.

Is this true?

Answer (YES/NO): YES